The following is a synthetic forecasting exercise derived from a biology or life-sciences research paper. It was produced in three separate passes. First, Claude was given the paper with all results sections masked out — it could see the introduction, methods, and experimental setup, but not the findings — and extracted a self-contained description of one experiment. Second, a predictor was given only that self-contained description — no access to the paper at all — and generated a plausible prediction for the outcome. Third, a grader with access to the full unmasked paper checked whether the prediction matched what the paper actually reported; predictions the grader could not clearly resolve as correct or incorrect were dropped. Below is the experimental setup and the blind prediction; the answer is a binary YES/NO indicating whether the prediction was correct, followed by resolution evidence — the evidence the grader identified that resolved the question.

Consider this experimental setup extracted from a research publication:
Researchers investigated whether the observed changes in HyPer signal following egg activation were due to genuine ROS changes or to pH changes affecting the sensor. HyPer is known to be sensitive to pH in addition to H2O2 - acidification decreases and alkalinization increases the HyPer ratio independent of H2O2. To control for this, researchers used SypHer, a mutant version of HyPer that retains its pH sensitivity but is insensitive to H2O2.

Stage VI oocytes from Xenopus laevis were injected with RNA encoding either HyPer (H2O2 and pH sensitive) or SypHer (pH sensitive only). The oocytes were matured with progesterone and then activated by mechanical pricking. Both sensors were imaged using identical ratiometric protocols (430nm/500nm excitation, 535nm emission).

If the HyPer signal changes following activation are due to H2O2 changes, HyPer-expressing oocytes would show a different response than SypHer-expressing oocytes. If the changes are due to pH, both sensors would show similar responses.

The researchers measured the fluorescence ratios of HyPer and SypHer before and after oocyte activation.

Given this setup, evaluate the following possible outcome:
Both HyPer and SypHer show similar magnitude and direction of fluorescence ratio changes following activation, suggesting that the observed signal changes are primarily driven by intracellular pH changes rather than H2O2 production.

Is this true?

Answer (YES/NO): NO